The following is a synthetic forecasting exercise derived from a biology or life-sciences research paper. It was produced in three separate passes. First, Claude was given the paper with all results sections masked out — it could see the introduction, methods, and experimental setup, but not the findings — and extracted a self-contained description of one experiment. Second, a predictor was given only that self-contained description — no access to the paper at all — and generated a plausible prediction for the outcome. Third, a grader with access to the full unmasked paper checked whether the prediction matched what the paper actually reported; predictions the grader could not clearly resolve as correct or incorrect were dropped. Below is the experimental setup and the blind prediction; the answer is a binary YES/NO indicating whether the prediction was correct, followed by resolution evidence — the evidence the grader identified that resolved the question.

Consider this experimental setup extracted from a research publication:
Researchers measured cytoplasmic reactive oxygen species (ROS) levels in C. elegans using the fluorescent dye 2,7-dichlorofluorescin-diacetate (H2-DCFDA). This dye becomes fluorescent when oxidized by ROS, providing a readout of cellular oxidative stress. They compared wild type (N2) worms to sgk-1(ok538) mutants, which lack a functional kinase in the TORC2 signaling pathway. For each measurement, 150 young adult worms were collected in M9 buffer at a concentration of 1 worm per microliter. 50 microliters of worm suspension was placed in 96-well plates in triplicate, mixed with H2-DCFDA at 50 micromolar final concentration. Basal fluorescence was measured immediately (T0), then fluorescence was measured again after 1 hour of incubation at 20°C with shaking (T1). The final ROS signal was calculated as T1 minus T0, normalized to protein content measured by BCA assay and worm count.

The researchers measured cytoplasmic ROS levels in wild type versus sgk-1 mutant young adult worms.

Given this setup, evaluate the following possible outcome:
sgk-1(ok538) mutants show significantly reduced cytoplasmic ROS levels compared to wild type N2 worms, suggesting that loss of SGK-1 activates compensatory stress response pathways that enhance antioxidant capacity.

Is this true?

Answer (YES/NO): NO